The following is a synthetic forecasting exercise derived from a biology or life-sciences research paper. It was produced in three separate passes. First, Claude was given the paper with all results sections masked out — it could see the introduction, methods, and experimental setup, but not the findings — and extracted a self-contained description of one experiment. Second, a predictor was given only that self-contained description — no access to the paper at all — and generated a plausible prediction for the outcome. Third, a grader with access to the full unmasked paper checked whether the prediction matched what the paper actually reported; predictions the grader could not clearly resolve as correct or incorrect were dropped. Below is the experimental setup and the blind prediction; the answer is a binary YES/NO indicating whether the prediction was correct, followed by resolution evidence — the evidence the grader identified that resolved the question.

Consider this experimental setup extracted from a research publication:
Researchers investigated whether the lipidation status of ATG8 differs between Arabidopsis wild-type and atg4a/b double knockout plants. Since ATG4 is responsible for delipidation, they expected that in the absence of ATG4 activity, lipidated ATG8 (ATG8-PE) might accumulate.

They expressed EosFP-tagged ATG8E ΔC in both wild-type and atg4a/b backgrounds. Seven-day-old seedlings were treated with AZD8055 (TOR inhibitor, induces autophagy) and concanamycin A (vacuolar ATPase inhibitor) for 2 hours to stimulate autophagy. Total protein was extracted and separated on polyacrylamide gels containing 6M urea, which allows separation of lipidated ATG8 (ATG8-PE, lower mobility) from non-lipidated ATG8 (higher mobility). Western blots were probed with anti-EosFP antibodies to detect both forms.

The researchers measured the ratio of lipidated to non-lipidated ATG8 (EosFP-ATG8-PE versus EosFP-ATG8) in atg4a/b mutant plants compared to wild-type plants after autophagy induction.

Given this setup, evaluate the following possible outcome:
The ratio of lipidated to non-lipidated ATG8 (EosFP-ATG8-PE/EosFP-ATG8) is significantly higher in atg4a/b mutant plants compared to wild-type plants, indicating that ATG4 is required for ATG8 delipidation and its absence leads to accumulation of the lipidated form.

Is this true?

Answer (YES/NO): YES